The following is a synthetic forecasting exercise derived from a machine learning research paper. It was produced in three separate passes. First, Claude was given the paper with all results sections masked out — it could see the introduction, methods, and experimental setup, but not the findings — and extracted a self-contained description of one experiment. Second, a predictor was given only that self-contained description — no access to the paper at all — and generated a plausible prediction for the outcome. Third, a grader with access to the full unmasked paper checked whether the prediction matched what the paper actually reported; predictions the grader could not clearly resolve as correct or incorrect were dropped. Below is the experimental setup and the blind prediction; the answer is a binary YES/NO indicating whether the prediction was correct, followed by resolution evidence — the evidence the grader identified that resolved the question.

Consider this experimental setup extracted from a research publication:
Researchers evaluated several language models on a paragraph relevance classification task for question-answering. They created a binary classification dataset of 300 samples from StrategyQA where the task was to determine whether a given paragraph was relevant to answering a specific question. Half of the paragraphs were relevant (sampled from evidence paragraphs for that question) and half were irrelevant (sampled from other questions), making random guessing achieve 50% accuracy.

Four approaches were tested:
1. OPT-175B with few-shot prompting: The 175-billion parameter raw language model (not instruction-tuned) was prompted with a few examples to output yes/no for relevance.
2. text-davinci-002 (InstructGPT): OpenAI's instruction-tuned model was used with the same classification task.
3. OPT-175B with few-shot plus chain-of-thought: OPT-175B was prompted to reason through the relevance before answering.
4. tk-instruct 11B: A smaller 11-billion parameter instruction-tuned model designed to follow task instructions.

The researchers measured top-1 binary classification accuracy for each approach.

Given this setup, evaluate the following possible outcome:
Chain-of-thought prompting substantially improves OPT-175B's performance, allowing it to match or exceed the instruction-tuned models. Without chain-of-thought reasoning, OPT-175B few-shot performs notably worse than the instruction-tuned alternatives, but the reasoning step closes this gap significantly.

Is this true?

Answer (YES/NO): NO